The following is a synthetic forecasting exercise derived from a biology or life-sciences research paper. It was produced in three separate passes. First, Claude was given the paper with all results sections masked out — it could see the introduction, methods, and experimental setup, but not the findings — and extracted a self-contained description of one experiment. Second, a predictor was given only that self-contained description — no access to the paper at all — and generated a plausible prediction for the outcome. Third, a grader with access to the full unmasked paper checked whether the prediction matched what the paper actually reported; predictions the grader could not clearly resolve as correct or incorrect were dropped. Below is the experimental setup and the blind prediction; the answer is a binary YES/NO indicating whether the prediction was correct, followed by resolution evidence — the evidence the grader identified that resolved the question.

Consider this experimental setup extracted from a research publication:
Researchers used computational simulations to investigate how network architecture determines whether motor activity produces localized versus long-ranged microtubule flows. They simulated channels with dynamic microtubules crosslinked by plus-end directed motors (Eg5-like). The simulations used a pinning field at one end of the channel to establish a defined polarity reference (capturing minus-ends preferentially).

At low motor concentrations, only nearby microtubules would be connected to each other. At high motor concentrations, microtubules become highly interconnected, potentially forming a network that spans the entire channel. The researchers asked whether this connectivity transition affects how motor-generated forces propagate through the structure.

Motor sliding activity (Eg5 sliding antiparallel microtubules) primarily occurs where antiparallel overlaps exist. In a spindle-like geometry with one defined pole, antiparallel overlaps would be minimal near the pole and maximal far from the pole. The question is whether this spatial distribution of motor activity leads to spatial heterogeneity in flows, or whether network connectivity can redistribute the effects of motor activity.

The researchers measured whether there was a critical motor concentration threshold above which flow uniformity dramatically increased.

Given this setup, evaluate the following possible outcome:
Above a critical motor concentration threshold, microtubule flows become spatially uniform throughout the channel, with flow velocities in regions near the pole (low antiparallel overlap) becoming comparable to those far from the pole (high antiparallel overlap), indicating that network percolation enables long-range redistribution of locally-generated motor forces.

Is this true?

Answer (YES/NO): YES